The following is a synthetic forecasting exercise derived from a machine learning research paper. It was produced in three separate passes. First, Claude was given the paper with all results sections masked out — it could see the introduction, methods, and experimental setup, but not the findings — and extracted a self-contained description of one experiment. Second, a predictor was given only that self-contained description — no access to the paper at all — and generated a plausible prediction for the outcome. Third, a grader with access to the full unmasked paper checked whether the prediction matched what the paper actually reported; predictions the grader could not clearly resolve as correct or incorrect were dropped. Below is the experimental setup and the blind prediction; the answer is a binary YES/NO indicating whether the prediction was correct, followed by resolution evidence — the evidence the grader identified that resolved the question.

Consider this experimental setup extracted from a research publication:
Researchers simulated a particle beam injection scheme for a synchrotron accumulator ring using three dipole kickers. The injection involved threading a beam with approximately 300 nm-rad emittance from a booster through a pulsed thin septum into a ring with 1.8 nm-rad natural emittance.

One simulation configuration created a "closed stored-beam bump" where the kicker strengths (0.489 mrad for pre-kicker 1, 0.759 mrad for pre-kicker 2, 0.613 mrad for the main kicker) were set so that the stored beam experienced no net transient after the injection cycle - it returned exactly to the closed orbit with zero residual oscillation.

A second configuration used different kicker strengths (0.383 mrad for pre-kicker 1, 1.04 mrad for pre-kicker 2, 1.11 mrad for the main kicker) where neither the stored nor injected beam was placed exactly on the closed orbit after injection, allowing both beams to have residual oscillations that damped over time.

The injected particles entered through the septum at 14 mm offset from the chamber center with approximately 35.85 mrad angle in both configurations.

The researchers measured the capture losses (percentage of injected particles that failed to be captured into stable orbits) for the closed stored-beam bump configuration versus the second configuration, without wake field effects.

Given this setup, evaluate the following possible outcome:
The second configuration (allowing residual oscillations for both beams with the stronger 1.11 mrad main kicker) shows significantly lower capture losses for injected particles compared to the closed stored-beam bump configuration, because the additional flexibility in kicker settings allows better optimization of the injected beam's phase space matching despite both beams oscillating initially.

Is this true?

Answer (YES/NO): YES